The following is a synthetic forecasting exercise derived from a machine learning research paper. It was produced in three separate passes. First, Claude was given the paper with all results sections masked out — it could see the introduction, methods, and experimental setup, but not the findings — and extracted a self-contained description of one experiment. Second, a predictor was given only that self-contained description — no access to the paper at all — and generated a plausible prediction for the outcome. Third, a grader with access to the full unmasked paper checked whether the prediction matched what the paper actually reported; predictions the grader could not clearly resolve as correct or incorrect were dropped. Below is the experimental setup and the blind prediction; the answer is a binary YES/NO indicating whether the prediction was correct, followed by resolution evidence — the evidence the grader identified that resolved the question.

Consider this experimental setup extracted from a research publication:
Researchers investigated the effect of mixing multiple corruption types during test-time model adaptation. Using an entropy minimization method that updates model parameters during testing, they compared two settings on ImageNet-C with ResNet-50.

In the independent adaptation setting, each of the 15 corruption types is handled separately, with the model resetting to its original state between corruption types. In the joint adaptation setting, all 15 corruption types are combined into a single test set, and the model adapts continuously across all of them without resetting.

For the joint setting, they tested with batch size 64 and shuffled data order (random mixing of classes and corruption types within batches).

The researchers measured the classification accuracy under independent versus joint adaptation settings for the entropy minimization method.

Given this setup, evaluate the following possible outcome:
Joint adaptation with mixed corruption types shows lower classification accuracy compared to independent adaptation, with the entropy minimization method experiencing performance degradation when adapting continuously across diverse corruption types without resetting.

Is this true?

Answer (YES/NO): YES